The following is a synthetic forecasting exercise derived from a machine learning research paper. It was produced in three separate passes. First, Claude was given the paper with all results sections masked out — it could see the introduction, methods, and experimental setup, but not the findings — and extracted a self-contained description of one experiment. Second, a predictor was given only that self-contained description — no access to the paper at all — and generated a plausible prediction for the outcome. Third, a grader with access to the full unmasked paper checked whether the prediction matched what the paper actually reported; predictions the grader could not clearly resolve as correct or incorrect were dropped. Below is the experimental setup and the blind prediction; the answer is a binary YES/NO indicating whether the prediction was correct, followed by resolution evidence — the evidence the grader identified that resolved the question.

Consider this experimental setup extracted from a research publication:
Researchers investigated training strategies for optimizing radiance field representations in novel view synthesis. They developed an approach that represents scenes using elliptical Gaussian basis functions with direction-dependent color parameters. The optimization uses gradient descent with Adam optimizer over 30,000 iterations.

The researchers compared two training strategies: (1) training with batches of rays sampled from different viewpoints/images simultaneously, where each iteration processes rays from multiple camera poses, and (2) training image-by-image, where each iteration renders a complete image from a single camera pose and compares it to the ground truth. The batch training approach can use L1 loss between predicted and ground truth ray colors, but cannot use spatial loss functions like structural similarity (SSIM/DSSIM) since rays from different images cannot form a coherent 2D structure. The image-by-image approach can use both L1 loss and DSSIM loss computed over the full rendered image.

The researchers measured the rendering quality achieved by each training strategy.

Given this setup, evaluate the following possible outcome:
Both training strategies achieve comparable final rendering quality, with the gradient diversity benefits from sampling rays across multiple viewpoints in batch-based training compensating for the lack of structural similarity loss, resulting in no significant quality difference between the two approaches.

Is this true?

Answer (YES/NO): NO